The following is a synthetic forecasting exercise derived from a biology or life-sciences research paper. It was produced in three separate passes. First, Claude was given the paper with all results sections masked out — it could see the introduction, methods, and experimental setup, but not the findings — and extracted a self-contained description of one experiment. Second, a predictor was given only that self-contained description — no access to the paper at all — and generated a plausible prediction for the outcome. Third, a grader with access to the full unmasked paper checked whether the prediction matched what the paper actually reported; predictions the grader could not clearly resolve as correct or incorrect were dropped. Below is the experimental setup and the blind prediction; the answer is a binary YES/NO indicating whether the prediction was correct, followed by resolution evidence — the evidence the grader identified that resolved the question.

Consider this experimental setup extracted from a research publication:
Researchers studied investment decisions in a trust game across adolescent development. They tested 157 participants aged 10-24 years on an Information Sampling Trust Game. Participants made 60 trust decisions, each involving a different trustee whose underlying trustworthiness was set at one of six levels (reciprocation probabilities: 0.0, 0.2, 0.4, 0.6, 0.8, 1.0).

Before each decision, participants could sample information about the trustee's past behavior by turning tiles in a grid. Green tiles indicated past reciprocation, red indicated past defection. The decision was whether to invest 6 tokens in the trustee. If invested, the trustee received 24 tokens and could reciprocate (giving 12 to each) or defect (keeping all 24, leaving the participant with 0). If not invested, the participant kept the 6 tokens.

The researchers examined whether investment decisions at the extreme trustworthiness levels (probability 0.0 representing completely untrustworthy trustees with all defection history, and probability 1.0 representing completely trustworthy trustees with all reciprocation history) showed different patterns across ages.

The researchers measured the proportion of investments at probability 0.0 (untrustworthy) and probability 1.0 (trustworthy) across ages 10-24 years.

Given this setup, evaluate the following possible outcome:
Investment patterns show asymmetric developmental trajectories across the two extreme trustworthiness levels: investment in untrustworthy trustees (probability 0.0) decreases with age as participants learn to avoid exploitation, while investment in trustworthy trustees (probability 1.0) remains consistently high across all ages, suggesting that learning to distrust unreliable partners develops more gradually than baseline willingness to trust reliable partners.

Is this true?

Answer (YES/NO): NO